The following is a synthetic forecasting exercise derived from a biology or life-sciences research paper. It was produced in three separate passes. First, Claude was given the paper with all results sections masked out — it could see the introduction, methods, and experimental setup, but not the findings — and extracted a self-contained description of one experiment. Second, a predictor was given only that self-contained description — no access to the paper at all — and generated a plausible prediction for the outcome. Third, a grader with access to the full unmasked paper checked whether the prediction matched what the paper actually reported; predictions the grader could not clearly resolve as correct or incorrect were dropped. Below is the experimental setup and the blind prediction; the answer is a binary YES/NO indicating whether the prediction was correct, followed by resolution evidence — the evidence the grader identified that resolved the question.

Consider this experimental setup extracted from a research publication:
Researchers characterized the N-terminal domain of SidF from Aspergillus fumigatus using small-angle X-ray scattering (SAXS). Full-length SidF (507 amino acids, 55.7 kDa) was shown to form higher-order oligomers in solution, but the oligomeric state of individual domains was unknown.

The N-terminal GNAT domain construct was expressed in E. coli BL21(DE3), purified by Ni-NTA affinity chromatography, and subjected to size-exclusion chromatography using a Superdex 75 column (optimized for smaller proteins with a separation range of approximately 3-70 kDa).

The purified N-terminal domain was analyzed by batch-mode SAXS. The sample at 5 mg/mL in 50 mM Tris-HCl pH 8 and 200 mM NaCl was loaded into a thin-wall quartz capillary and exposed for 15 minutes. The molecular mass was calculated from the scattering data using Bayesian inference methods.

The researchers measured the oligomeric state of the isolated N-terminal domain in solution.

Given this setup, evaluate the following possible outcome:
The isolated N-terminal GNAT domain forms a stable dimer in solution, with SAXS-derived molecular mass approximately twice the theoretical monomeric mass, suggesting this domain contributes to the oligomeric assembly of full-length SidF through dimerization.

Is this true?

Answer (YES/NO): NO